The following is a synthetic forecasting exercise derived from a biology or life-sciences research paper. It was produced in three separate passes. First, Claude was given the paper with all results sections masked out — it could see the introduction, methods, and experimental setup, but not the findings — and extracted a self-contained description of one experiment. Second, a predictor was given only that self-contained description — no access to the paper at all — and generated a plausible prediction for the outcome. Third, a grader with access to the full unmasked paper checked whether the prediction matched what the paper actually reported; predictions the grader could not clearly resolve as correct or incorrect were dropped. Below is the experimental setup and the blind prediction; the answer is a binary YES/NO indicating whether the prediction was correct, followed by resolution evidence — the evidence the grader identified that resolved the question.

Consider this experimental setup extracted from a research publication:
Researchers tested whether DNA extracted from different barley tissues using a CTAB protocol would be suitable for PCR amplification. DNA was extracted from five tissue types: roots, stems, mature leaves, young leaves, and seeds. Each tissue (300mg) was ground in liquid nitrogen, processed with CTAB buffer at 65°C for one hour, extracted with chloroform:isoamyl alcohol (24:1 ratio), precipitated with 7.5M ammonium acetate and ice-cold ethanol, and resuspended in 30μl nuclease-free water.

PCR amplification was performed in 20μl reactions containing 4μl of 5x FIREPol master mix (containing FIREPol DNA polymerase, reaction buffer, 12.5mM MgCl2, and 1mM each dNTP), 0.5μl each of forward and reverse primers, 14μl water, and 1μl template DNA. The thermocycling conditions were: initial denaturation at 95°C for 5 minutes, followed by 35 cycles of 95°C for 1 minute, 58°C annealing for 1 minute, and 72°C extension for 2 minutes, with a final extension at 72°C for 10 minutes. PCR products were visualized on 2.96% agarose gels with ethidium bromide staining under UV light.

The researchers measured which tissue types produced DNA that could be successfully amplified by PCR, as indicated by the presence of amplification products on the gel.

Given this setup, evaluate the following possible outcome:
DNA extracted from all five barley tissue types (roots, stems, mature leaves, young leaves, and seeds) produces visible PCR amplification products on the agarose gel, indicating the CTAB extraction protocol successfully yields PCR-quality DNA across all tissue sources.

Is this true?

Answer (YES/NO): NO